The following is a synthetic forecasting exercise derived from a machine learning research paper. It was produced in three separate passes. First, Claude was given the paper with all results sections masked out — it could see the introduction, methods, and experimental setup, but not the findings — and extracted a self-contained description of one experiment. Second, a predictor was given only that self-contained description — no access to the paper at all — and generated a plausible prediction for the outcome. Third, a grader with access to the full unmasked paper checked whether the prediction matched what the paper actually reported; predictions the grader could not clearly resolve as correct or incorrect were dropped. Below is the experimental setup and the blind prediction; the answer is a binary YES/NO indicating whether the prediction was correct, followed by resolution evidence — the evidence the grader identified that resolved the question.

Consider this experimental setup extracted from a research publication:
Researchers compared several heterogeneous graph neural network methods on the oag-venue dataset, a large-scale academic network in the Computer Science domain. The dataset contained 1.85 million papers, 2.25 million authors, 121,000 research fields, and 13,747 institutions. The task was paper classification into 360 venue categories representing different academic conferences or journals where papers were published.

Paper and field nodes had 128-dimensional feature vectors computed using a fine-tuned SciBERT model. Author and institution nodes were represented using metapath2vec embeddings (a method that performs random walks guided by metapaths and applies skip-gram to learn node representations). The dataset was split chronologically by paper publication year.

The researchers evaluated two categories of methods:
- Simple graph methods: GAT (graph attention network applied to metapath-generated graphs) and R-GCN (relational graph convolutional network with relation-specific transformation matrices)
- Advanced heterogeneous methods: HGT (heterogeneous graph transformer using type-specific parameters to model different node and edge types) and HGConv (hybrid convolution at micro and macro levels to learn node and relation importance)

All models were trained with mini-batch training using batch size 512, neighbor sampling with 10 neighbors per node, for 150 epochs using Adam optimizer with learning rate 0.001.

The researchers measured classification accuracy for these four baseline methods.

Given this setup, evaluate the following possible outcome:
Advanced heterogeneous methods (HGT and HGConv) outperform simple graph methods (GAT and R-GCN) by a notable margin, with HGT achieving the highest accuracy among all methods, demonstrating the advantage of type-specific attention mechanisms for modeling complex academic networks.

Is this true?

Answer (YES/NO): NO